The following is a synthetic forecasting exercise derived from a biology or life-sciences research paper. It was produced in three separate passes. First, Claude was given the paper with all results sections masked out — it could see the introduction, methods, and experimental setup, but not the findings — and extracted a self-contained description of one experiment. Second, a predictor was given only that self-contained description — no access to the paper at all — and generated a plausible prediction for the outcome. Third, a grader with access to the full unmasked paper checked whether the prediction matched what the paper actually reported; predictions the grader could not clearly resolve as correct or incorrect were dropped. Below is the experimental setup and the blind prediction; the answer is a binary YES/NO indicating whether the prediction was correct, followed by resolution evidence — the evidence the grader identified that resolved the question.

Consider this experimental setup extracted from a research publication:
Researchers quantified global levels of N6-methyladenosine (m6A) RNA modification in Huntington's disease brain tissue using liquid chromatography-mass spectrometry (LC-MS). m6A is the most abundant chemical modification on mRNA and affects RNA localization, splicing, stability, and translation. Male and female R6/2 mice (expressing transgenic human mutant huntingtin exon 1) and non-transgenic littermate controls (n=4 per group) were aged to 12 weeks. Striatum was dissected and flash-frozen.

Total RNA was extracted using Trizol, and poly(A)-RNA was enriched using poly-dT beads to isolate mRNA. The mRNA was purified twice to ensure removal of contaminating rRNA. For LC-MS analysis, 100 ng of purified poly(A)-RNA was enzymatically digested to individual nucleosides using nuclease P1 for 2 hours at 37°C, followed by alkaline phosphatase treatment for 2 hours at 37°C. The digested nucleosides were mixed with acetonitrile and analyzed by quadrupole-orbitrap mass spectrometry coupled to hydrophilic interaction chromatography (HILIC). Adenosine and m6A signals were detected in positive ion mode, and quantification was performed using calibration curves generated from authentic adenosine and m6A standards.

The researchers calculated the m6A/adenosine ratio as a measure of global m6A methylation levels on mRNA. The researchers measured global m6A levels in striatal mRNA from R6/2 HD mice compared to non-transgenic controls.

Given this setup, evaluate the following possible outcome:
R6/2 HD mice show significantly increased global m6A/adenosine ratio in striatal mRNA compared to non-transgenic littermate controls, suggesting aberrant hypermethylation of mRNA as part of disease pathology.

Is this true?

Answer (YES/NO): NO